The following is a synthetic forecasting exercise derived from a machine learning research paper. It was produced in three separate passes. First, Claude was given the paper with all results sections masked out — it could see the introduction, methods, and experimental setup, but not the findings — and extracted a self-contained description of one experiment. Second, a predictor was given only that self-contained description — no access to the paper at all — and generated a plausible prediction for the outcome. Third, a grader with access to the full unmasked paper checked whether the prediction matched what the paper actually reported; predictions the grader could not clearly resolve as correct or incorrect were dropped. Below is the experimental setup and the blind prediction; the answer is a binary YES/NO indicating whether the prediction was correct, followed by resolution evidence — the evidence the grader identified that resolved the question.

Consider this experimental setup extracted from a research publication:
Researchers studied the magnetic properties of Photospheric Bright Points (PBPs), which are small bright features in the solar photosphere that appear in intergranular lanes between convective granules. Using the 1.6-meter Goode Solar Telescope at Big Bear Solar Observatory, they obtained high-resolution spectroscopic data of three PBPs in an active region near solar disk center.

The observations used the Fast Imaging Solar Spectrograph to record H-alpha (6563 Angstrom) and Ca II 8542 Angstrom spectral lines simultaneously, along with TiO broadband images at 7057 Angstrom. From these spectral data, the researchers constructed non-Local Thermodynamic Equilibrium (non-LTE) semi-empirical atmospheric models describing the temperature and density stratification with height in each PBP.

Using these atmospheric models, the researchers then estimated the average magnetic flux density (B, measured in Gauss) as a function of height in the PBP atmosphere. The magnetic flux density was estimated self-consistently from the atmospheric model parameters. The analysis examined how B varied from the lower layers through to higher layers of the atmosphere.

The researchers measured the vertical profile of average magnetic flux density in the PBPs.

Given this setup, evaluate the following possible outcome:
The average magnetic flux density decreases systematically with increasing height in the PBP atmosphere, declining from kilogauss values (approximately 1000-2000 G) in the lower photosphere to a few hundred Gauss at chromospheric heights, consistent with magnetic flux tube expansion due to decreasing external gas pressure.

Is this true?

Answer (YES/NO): NO